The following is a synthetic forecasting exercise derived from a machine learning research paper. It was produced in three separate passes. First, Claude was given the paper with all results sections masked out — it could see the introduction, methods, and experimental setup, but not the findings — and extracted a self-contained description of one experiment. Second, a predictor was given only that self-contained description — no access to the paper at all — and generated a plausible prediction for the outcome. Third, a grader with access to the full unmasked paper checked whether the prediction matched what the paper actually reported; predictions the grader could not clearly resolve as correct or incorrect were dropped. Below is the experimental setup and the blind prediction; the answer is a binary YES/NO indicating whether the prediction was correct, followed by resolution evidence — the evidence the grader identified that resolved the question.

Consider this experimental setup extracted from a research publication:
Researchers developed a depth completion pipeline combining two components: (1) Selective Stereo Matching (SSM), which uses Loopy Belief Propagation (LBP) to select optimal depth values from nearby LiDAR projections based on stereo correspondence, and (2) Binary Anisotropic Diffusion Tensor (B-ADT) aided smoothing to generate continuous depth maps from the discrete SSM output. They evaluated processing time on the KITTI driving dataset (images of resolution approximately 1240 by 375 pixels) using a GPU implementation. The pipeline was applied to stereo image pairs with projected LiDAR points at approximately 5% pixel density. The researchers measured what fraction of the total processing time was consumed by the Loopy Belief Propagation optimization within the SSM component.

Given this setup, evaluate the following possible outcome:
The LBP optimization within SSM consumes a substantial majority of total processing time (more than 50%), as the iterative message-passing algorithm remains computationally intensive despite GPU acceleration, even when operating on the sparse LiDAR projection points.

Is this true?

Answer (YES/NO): YES